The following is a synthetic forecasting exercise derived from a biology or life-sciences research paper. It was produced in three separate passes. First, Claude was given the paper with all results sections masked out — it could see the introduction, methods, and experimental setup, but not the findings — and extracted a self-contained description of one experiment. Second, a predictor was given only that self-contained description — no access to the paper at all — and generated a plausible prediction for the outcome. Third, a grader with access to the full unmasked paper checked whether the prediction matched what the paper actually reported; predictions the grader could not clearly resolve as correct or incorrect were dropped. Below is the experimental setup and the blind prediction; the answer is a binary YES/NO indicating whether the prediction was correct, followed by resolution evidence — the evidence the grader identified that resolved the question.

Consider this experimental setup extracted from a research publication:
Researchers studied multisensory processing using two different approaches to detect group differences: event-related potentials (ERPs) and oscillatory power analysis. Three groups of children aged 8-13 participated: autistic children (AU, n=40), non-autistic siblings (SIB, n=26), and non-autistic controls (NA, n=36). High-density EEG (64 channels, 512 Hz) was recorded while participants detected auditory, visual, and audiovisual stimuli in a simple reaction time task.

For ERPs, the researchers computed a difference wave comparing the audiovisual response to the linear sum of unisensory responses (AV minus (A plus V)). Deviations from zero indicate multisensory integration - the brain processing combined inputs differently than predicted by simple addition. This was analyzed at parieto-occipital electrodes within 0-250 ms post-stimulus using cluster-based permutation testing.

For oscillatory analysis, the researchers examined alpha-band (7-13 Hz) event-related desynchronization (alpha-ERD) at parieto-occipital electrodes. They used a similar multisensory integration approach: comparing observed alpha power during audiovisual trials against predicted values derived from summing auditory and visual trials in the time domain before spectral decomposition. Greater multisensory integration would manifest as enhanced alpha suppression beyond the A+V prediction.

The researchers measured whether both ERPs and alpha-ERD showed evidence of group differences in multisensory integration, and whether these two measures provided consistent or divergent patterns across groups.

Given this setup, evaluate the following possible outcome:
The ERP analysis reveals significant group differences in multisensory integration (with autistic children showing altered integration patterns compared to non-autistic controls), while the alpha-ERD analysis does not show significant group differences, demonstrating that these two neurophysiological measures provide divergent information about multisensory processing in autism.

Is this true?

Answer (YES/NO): NO